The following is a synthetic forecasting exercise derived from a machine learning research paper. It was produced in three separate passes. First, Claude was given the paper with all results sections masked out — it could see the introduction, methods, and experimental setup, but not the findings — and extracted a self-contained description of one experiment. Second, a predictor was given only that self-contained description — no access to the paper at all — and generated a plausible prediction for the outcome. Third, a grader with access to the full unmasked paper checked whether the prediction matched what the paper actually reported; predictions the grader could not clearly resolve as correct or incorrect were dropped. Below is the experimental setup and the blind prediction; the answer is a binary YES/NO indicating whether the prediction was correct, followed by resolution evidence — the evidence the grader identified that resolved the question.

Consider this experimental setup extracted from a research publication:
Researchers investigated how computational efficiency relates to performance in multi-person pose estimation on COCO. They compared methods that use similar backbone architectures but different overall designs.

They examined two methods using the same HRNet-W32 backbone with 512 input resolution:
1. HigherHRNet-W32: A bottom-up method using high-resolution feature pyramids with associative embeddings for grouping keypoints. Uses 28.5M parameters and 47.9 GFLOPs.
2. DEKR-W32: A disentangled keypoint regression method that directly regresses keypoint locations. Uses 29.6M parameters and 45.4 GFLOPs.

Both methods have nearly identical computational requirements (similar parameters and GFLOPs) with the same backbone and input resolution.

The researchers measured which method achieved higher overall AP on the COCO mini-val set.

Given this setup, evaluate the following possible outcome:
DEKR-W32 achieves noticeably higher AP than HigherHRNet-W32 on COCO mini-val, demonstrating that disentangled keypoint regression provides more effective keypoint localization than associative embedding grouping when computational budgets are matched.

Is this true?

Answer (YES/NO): NO